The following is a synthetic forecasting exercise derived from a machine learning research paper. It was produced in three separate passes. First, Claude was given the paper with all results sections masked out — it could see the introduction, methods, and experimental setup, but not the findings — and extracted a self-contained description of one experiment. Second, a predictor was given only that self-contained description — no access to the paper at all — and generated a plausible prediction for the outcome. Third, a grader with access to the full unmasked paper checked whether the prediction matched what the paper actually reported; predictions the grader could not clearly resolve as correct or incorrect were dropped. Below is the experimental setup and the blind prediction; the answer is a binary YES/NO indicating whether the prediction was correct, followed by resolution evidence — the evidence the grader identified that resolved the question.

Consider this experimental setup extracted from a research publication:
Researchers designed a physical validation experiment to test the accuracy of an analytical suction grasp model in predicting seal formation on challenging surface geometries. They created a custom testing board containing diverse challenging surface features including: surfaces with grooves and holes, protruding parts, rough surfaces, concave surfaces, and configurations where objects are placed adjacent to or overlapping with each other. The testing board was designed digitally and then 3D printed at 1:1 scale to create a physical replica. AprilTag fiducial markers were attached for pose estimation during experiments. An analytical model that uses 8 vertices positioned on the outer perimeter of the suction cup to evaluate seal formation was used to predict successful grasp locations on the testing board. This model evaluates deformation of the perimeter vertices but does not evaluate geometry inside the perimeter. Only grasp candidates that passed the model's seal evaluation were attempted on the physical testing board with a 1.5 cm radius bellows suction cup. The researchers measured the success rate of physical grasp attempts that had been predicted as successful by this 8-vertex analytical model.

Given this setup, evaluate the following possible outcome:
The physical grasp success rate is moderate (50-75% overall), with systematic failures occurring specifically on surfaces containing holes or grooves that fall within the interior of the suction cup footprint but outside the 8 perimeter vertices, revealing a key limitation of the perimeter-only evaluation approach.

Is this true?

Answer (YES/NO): YES